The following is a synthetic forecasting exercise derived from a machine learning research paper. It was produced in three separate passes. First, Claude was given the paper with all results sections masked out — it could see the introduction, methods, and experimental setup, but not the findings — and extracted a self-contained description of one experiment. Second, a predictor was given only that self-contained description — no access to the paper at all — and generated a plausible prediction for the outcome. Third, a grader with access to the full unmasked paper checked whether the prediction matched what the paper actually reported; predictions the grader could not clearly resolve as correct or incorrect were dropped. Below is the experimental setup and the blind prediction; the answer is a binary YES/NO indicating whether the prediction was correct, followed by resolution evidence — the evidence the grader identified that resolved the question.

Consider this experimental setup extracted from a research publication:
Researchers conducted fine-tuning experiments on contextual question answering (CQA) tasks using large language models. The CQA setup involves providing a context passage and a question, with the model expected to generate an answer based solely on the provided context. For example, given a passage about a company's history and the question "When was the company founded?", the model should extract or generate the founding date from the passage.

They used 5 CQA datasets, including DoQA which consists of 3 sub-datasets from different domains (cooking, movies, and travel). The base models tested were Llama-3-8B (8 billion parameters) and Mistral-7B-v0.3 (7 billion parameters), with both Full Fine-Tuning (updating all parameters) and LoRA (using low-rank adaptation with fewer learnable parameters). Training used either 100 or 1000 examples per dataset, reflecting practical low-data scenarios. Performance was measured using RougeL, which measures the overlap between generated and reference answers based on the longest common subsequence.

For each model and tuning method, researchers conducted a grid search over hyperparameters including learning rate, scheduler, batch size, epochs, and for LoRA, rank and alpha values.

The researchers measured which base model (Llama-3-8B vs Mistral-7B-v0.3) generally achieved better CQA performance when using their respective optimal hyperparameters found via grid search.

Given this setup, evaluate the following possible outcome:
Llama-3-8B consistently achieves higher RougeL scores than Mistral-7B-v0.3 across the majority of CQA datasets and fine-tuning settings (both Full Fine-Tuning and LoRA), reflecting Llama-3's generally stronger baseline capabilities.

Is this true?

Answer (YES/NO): YES